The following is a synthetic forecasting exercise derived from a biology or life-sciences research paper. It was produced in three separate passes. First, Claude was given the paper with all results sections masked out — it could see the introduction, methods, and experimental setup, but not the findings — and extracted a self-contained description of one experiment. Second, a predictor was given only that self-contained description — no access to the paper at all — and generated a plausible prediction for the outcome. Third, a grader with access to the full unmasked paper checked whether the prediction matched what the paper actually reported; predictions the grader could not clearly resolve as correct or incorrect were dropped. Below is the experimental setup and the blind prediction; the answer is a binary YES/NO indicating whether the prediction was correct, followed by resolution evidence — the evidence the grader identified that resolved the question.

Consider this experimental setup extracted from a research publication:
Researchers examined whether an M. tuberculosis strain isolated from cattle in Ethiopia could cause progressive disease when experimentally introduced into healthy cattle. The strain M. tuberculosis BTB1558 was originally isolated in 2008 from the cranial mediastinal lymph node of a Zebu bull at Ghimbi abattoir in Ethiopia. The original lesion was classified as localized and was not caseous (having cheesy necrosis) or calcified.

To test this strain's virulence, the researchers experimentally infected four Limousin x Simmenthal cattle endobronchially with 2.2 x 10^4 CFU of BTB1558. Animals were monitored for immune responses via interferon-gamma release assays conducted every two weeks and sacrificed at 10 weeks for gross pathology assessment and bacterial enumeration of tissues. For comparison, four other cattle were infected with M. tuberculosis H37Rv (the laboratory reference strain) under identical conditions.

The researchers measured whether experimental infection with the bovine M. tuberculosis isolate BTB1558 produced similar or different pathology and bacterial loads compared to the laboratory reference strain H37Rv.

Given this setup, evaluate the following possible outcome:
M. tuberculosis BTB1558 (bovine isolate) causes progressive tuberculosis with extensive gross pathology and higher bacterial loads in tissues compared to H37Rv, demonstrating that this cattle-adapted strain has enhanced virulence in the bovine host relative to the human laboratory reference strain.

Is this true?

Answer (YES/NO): NO